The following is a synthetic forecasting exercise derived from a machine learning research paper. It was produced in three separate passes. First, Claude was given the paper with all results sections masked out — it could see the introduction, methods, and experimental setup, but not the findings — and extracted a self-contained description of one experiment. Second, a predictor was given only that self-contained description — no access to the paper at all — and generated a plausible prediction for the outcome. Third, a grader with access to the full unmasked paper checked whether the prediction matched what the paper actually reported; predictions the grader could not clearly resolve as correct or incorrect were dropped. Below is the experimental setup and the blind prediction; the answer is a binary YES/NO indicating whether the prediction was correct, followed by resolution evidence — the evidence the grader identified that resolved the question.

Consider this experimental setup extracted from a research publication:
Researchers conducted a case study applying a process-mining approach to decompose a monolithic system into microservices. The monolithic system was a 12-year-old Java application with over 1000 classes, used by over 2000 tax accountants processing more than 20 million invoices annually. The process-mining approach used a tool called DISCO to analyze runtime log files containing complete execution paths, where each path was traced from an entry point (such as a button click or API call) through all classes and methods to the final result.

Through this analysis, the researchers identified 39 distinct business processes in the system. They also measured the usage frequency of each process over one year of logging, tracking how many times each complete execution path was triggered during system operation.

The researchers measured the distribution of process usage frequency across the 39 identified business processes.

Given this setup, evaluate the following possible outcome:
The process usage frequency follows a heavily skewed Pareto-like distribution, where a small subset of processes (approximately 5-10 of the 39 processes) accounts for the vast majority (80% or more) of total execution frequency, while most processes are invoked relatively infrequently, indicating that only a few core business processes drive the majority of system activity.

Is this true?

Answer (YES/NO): YES